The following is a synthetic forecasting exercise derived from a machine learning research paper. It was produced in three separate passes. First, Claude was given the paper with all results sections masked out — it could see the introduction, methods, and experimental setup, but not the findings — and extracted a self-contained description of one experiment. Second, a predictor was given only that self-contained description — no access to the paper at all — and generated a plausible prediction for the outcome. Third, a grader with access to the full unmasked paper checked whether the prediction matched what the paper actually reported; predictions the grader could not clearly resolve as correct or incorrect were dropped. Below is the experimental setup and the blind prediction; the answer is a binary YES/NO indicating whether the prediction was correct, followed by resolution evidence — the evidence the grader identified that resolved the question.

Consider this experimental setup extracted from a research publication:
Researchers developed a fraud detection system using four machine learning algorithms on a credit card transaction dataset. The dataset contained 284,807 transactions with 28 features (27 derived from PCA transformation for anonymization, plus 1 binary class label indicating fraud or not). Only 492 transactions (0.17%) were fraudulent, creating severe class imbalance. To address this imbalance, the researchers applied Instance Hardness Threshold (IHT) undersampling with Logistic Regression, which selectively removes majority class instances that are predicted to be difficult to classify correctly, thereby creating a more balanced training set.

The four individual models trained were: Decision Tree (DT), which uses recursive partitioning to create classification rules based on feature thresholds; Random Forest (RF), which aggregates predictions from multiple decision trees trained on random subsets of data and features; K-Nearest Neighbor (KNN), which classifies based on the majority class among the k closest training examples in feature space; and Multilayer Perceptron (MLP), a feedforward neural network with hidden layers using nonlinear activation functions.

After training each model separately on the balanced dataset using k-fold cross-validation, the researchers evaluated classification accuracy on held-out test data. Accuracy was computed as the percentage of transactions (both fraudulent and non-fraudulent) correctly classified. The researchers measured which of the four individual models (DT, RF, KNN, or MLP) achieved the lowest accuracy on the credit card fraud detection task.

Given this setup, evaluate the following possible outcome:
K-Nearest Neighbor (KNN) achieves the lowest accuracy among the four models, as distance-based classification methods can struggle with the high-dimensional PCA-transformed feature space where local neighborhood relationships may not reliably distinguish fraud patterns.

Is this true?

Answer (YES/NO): YES